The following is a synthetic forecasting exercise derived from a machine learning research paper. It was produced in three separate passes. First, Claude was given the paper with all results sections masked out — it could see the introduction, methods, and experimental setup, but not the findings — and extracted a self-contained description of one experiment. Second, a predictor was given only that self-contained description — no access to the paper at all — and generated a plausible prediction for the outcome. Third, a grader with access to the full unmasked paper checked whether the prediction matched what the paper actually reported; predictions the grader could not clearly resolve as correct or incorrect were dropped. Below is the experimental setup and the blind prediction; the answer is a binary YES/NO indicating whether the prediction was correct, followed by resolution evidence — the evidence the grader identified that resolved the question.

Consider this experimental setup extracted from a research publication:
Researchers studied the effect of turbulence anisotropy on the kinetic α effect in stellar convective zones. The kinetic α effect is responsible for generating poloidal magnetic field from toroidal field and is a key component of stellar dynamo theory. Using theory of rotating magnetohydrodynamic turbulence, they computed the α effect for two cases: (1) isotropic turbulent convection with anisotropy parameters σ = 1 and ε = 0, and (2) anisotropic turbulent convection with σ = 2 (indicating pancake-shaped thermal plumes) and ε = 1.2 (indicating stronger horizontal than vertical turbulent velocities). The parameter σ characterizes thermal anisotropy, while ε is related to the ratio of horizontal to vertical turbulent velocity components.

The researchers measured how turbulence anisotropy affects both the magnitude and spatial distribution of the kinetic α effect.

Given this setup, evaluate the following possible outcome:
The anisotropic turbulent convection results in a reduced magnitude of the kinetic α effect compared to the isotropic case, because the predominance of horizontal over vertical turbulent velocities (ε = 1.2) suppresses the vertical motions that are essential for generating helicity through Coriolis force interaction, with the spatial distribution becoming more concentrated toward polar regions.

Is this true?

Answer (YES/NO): NO